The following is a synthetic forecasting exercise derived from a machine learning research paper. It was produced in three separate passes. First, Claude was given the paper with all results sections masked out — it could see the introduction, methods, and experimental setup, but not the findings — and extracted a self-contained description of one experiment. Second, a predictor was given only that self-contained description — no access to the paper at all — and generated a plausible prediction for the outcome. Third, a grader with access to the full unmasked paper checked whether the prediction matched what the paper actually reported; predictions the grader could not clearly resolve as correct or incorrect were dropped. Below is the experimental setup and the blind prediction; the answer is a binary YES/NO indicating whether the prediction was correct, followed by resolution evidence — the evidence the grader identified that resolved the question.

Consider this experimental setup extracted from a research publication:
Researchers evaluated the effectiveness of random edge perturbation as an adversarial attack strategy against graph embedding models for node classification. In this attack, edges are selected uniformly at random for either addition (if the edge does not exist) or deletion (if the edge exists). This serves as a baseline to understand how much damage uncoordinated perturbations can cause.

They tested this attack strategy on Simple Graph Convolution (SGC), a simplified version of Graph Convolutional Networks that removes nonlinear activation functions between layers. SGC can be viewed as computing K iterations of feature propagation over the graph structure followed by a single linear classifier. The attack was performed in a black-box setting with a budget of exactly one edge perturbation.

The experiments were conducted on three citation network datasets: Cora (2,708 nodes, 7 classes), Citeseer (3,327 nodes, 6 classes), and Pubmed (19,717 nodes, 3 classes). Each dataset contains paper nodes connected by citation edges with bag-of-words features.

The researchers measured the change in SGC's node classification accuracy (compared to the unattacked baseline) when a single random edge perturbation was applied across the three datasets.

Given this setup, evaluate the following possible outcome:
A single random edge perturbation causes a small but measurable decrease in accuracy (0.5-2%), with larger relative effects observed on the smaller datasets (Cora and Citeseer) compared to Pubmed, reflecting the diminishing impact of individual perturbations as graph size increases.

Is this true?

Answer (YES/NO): NO